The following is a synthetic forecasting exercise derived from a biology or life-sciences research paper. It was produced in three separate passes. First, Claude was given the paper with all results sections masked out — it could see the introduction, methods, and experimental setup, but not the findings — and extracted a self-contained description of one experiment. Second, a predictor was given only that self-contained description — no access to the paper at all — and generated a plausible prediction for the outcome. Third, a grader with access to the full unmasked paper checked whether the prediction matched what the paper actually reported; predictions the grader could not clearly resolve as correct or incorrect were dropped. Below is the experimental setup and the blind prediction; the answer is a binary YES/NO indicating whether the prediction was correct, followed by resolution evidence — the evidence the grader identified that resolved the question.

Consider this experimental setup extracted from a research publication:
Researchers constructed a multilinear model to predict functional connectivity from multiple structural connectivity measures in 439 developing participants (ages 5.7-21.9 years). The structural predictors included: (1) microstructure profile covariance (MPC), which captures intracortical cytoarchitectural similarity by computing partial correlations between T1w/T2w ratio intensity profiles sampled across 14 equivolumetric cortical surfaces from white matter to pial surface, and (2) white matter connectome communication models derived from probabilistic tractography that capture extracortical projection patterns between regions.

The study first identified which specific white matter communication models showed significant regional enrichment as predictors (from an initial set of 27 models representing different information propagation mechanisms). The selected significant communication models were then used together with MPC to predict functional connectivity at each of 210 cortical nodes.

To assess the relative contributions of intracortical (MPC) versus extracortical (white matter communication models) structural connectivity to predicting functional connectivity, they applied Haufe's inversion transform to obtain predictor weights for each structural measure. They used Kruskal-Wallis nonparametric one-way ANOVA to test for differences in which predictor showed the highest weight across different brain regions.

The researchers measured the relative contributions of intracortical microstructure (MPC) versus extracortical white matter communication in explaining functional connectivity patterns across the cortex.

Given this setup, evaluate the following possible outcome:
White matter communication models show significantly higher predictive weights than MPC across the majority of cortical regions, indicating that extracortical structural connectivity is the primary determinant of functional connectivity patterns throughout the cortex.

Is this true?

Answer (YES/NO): NO